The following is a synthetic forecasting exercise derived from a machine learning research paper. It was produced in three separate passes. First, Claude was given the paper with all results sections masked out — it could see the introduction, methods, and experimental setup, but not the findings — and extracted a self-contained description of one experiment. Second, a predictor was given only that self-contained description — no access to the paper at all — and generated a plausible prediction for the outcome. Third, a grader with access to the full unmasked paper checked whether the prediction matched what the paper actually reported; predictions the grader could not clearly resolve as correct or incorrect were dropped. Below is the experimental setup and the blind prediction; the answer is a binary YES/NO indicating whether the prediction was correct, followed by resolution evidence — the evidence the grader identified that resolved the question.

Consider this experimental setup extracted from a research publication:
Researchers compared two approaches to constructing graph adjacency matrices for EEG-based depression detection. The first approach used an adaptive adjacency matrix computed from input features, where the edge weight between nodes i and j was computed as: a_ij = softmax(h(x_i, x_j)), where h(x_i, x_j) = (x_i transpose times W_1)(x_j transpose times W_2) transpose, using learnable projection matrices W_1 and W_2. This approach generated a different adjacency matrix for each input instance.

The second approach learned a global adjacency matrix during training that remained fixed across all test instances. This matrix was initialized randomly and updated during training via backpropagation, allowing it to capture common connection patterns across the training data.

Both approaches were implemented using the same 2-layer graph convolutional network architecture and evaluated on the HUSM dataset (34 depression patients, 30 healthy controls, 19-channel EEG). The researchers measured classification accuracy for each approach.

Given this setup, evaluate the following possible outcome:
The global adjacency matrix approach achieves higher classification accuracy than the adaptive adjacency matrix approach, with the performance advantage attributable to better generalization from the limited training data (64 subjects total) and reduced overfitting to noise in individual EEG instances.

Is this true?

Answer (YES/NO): NO